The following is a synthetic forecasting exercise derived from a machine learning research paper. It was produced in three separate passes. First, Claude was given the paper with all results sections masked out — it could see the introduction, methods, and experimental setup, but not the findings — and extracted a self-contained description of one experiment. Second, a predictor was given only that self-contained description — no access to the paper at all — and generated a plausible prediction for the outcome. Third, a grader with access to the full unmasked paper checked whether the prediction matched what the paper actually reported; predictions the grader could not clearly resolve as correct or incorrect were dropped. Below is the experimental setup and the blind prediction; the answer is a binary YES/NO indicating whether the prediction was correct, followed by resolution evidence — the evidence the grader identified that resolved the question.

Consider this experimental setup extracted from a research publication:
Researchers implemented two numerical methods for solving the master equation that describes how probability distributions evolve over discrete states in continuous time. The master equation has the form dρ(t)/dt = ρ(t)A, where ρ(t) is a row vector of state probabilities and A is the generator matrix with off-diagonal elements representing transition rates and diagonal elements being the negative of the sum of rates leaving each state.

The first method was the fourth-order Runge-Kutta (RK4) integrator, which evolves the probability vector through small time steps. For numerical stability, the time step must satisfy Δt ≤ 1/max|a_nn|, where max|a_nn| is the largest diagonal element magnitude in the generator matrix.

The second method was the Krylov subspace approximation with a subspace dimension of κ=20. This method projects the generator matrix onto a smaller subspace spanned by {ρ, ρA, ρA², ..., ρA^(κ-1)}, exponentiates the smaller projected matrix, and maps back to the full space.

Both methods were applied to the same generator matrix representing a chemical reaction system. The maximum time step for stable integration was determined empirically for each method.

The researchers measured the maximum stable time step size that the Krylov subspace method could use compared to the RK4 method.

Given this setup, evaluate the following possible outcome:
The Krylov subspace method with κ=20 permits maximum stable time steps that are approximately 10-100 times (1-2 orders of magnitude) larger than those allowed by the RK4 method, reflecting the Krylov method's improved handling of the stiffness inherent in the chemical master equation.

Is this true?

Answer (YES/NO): YES